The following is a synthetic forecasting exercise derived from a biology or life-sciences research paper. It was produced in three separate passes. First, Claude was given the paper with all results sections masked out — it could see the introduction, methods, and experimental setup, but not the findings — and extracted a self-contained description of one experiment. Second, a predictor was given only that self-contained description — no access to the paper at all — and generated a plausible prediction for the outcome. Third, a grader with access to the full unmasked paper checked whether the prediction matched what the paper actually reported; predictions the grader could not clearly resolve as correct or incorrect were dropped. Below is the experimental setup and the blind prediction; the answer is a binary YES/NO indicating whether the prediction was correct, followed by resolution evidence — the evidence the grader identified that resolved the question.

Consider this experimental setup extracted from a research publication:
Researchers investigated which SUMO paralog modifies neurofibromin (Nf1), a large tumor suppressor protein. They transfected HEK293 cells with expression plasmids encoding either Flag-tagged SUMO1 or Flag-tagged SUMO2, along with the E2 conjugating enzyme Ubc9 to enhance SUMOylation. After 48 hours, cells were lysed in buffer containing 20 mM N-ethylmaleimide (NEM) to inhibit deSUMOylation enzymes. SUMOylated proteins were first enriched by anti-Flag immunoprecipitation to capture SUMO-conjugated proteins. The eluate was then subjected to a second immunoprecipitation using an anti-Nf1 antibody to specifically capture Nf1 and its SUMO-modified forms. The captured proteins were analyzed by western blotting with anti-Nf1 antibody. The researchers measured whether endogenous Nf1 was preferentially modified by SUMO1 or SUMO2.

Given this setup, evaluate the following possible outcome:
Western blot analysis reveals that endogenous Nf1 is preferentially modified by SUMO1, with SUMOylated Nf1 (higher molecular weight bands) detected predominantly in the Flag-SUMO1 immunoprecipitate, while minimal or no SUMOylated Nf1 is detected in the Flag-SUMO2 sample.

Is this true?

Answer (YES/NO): NO